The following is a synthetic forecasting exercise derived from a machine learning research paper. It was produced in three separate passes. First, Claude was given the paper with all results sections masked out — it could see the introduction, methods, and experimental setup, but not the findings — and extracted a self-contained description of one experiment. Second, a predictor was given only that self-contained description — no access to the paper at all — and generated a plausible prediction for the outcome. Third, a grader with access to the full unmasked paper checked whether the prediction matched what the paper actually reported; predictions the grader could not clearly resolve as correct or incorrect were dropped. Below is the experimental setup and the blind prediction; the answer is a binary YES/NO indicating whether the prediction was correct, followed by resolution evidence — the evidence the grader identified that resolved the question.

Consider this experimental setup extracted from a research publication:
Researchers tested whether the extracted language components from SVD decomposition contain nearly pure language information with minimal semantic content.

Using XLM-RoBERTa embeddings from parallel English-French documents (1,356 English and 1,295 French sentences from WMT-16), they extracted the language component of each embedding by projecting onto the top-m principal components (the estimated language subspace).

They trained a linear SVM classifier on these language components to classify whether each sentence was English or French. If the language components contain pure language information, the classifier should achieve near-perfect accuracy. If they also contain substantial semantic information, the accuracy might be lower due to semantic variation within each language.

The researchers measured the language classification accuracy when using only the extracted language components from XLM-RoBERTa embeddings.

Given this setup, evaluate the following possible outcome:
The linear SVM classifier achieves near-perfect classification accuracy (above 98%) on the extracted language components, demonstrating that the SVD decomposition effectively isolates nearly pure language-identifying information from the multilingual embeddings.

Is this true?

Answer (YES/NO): NO